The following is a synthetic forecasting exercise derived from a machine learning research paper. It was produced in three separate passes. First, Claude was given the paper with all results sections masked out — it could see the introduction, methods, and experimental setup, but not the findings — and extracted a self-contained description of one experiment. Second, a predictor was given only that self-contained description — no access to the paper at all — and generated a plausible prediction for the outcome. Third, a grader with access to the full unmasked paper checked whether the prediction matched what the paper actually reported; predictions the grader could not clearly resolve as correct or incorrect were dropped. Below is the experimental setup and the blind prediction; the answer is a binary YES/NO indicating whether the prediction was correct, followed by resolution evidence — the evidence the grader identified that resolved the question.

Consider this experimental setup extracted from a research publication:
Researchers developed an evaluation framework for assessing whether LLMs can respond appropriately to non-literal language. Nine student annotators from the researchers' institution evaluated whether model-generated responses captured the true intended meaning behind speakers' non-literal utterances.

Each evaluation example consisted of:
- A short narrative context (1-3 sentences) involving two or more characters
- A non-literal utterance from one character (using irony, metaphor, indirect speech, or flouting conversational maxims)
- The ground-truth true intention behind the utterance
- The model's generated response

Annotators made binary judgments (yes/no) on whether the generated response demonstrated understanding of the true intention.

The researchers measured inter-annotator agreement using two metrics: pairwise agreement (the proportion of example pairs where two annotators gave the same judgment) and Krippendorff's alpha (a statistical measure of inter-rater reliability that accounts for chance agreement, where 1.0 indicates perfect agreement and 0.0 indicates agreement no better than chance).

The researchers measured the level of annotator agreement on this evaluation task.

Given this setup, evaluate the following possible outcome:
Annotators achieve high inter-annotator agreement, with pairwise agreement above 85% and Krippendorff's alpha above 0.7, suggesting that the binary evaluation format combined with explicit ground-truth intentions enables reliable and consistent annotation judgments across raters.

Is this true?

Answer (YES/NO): NO